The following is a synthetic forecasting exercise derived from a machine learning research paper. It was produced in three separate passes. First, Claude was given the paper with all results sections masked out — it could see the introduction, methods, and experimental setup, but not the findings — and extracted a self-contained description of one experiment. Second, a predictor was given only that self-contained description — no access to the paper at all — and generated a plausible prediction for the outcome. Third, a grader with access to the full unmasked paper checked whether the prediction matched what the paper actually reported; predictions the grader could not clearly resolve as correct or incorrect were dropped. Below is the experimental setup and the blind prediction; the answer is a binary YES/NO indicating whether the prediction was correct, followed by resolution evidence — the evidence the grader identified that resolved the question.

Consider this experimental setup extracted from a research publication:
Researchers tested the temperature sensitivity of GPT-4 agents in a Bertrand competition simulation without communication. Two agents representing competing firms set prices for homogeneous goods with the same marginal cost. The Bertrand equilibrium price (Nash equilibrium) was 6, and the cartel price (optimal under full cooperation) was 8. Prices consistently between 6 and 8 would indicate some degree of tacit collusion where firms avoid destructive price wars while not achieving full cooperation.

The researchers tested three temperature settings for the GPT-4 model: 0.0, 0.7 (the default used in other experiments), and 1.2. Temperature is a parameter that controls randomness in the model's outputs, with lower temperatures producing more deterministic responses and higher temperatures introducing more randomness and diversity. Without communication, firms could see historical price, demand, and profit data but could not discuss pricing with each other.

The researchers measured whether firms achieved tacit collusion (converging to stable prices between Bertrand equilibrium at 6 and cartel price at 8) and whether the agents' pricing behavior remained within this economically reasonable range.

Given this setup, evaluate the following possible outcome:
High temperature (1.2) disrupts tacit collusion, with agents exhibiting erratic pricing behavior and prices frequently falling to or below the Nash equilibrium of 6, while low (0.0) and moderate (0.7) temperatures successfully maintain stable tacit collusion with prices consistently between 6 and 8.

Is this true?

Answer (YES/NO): NO